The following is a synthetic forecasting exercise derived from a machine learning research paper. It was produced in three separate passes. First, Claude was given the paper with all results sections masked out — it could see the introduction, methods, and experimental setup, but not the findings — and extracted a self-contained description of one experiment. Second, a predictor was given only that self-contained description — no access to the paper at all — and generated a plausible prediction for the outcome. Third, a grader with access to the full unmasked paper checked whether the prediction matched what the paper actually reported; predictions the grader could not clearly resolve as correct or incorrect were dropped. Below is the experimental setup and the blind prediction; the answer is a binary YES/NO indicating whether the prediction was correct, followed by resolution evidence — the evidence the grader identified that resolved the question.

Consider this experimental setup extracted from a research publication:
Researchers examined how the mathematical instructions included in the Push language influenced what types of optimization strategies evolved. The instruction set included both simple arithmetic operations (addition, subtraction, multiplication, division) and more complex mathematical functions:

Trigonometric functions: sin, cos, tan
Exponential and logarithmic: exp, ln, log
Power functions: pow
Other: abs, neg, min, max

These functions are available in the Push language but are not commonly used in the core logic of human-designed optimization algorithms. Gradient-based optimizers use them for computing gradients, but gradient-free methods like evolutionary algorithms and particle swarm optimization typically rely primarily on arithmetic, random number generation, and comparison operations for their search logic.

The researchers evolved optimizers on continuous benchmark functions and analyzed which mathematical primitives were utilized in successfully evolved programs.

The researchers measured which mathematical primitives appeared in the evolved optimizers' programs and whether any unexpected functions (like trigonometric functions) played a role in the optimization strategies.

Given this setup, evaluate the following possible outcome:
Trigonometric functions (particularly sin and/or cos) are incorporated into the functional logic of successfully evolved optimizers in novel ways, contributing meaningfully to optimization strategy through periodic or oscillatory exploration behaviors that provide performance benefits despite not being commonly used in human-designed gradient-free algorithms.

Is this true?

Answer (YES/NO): YES